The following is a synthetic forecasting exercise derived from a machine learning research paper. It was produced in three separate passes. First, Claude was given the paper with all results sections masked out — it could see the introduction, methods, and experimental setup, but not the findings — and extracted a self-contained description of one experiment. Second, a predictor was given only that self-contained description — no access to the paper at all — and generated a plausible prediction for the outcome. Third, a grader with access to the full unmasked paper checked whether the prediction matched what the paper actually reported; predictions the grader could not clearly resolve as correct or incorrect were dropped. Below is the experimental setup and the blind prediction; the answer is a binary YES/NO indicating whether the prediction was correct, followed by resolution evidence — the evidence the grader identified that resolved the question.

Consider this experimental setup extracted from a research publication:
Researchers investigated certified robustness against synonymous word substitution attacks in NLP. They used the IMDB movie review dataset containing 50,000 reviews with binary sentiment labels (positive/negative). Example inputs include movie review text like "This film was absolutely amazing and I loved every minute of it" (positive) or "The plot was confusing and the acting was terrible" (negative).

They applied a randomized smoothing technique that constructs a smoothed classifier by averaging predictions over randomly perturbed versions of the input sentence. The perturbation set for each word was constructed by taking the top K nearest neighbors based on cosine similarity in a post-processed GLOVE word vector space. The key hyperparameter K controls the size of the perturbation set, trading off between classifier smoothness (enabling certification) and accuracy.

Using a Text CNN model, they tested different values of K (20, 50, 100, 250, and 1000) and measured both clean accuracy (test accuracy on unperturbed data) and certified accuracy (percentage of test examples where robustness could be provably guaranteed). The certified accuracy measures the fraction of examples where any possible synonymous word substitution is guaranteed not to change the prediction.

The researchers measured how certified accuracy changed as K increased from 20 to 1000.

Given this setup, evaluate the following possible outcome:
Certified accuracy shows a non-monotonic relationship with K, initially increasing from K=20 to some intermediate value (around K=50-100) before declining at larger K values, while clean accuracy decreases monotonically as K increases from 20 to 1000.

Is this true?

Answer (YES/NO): NO